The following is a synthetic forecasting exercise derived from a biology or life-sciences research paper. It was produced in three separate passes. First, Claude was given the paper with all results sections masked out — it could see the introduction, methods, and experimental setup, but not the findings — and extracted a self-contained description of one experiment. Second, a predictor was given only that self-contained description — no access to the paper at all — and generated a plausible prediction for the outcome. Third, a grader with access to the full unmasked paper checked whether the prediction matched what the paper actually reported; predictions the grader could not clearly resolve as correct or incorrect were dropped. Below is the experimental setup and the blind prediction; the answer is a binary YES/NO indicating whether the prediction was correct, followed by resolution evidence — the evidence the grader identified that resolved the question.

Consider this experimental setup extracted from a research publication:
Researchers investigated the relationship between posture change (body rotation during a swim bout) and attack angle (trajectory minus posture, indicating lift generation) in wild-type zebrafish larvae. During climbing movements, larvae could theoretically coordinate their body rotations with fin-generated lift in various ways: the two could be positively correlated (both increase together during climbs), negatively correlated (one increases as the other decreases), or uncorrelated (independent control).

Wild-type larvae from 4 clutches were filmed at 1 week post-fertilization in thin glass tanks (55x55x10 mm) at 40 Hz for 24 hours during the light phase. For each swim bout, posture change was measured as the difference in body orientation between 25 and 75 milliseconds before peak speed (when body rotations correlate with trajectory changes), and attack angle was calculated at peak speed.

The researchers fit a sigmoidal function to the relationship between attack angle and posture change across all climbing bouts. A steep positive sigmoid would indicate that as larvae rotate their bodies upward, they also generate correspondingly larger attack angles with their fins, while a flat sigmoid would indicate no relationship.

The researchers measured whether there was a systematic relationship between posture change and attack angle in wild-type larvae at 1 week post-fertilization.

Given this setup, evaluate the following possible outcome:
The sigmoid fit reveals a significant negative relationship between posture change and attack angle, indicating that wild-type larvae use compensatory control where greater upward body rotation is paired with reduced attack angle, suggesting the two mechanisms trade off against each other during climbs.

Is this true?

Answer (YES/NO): NO